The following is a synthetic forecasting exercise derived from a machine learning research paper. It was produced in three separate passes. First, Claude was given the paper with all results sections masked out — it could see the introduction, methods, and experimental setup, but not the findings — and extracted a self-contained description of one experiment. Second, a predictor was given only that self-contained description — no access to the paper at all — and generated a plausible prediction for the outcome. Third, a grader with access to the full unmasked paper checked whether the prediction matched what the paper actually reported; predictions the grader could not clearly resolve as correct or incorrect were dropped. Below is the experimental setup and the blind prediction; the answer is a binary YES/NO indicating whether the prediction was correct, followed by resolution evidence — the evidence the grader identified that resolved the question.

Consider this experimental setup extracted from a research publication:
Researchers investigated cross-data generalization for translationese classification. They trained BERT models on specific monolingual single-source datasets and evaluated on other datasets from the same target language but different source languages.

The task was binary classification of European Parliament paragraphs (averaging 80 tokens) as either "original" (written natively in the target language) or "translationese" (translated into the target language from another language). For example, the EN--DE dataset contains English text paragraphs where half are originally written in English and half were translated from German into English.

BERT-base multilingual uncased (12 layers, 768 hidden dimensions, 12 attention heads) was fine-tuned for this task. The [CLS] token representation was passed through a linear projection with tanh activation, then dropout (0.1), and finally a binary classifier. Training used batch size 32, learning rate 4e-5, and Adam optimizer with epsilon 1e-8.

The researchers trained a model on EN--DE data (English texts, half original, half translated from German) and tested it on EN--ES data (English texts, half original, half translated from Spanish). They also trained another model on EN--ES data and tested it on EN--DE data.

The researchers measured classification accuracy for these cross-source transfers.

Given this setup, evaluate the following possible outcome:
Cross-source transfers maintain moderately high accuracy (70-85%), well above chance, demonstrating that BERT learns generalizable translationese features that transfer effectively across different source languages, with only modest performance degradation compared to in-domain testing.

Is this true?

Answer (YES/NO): NO